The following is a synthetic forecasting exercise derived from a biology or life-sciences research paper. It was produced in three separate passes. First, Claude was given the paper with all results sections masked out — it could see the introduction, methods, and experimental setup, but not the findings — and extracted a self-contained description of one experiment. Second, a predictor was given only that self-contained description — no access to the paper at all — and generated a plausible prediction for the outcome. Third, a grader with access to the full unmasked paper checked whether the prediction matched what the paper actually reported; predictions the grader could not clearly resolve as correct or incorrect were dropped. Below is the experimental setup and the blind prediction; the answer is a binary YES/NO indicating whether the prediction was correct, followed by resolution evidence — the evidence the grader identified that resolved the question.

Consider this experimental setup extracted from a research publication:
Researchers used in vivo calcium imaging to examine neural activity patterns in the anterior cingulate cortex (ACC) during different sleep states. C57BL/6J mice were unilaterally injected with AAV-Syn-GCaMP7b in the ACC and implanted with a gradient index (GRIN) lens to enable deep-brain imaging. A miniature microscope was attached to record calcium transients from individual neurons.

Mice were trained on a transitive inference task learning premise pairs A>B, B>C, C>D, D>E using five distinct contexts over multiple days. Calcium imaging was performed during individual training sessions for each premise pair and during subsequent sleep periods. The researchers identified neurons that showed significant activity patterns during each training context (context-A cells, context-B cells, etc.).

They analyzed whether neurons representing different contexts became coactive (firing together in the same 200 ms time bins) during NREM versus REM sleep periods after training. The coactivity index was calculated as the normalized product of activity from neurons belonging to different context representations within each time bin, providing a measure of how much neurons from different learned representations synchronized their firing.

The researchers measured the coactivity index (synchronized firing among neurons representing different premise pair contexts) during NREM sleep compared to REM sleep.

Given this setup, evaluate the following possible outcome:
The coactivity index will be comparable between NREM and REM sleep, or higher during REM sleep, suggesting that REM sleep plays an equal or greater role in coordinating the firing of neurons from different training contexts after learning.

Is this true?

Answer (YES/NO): NO